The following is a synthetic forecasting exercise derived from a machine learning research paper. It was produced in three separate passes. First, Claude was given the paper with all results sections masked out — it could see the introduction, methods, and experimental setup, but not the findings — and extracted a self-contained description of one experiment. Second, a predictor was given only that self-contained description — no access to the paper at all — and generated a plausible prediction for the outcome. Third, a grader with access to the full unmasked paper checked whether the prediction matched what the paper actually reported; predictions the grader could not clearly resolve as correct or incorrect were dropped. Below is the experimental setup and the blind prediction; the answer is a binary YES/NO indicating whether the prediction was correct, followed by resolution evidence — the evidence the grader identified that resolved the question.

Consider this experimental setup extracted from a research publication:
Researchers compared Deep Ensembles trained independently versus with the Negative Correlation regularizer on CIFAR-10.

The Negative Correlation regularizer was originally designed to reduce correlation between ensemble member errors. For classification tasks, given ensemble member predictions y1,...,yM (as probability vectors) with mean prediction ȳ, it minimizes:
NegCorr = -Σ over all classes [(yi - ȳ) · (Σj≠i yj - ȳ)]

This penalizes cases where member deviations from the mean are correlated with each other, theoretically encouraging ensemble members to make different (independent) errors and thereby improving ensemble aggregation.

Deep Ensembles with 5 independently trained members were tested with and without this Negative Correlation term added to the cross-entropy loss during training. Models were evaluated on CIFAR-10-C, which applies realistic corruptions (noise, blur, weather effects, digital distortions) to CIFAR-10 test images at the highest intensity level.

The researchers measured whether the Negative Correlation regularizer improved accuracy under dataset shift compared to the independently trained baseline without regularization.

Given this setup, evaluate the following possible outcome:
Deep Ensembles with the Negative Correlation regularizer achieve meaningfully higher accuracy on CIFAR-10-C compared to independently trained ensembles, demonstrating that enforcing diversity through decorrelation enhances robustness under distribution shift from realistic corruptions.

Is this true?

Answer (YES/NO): NO